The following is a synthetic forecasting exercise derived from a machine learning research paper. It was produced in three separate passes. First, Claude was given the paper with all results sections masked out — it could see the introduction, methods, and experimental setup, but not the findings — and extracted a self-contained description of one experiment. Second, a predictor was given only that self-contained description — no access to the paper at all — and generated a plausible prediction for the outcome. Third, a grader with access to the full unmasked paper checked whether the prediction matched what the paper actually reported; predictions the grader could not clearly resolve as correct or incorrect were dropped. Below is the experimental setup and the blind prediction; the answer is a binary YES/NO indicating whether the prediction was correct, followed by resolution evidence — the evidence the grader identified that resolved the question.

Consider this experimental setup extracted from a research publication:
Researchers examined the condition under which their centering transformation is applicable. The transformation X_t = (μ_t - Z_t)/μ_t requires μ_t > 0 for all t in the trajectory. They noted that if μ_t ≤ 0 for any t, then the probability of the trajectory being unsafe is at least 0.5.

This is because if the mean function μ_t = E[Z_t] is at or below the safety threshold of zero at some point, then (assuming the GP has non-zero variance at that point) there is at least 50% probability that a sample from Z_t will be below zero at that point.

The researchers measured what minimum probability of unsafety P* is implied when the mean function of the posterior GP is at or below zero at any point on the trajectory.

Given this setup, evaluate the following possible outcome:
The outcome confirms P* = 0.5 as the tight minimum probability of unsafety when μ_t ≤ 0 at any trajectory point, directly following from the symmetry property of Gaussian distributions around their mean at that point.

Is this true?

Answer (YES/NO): NO